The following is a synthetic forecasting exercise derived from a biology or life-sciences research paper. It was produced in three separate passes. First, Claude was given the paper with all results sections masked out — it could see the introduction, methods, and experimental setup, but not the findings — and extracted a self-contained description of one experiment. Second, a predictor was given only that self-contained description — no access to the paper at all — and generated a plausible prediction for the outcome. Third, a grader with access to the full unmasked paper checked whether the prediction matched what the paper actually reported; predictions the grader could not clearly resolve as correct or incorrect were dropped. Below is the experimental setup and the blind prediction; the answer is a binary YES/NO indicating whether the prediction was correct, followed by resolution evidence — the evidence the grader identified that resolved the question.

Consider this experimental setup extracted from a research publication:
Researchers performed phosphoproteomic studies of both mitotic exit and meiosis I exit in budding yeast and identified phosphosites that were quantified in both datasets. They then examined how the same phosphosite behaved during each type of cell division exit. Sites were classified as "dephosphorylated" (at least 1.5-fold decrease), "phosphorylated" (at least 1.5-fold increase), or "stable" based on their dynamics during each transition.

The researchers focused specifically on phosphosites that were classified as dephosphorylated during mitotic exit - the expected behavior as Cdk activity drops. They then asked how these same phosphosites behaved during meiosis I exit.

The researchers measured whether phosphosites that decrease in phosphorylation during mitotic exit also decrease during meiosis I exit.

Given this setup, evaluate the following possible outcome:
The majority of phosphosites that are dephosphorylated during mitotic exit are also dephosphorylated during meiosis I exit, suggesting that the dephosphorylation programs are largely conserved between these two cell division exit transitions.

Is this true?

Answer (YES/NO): NO